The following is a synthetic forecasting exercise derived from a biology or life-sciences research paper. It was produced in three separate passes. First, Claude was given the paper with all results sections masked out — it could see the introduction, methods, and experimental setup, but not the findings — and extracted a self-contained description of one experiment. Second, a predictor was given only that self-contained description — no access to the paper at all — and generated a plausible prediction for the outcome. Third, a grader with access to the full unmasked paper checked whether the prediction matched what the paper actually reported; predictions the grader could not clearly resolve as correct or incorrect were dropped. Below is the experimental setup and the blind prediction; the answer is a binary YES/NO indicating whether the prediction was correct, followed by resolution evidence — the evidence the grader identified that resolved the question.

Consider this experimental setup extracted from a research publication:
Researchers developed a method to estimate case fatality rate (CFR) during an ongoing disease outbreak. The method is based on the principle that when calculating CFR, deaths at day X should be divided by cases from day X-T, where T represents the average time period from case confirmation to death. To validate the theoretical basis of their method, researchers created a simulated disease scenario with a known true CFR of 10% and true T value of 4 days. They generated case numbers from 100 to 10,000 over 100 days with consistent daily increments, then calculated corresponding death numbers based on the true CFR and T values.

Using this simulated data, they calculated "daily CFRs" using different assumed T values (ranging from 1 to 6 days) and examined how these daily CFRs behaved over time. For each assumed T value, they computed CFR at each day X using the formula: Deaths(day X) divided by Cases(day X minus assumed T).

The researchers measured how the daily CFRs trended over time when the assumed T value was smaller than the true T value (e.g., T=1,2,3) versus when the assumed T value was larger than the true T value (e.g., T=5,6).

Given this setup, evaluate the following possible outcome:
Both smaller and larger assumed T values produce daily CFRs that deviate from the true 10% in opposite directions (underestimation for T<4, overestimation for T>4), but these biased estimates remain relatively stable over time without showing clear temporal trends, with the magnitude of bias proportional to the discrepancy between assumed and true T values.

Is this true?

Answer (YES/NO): NO